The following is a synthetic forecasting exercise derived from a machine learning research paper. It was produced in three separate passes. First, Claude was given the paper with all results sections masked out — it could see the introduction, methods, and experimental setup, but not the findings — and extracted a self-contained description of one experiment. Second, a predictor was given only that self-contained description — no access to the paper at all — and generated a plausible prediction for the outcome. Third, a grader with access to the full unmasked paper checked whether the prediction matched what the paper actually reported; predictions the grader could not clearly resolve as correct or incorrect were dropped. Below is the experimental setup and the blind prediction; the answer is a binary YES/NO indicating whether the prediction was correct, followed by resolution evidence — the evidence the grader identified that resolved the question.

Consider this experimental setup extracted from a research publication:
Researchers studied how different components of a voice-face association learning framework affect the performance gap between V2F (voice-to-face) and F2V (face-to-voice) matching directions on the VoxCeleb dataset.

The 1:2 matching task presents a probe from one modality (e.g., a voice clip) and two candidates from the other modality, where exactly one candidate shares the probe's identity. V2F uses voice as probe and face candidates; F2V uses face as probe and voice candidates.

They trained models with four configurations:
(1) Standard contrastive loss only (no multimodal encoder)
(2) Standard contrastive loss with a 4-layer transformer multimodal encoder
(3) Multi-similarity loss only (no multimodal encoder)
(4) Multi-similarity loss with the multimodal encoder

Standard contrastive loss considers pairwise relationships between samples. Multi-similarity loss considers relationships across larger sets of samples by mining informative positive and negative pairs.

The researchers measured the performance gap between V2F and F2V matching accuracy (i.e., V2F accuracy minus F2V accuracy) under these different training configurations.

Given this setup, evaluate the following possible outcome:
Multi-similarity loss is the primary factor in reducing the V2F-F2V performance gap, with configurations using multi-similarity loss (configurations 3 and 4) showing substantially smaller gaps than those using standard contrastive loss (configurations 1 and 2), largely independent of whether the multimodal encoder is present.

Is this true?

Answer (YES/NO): YES